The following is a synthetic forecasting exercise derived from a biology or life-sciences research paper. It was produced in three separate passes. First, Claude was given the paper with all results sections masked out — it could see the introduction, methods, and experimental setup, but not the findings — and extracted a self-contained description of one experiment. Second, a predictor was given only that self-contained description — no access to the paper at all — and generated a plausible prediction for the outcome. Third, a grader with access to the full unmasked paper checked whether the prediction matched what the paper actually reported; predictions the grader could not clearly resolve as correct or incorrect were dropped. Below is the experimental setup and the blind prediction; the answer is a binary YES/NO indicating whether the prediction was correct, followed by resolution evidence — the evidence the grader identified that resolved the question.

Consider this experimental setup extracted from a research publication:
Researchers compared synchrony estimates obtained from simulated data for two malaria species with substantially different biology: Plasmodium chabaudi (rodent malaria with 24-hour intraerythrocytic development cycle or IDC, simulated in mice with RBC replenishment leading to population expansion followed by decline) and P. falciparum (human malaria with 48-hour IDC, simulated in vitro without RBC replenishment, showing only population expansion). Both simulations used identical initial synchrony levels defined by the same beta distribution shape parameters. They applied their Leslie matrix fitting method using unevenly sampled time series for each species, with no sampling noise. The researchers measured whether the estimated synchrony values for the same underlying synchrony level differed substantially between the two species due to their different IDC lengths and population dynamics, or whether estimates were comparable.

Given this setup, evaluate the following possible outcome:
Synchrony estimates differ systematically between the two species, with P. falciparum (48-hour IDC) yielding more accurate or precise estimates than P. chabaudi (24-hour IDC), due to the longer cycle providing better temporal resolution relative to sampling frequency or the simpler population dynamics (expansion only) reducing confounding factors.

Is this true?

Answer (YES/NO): NO